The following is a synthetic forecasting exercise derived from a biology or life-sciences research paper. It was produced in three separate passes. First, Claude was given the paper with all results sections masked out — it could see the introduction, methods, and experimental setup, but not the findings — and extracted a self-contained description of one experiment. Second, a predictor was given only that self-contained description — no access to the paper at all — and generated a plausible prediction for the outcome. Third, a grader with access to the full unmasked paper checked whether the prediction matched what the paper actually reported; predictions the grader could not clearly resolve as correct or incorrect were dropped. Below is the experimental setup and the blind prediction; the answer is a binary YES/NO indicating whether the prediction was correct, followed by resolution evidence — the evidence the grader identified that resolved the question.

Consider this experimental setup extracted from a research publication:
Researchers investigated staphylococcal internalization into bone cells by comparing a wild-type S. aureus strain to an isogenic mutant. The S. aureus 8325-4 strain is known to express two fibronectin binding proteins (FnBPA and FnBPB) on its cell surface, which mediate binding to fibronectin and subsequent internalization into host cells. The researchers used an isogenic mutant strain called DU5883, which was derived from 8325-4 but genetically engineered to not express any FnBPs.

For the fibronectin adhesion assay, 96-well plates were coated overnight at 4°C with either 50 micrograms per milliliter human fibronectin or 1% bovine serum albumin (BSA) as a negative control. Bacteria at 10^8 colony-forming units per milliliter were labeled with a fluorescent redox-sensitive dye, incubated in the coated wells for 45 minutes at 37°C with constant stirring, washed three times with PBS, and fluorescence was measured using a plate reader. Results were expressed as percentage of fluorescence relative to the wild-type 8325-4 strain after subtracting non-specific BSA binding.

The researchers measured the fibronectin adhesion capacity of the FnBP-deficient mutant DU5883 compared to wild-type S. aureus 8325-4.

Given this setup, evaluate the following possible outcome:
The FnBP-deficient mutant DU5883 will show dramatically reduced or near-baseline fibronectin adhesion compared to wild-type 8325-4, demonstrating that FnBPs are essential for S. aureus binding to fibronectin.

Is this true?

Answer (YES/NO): NO